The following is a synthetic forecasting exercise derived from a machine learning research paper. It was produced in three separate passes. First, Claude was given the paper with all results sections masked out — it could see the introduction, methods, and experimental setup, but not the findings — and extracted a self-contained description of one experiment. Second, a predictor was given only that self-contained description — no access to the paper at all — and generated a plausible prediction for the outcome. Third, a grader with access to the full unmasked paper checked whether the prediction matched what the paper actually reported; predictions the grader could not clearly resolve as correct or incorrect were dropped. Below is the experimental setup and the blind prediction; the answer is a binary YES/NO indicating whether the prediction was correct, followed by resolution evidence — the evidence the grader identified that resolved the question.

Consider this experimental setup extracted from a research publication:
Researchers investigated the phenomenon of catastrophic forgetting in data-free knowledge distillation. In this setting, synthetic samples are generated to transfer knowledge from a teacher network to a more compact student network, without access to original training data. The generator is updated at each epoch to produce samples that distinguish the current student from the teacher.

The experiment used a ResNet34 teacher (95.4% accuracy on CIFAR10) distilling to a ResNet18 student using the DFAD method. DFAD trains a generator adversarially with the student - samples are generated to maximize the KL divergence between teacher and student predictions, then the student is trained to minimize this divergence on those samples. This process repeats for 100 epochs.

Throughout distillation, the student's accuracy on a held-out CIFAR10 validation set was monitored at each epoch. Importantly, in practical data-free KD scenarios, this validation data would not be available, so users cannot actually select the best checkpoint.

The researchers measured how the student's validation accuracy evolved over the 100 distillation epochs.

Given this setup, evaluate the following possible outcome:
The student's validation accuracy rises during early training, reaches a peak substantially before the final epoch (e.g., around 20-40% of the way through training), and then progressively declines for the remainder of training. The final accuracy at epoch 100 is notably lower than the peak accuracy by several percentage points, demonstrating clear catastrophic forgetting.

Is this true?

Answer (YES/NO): NO